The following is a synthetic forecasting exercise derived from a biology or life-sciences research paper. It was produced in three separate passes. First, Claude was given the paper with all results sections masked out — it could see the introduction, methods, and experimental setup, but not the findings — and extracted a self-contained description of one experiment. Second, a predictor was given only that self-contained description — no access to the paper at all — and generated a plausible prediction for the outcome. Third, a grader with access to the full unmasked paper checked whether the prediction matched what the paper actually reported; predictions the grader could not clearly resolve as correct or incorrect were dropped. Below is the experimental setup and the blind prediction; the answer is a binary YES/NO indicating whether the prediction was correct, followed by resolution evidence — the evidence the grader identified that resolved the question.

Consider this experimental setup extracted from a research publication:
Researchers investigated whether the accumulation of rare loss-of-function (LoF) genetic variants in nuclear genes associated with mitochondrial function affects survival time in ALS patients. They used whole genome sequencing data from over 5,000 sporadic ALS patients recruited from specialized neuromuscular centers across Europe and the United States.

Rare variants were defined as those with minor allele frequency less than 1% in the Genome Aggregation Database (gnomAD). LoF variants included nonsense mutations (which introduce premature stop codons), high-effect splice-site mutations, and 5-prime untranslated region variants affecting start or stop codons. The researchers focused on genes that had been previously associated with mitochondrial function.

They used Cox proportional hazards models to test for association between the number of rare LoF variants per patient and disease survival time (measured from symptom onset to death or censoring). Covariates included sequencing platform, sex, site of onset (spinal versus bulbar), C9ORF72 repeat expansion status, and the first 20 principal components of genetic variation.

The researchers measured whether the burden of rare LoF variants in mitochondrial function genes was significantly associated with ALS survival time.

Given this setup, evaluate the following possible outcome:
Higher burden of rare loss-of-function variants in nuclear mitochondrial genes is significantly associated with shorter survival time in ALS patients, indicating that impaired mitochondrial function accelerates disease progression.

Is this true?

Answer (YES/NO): YES